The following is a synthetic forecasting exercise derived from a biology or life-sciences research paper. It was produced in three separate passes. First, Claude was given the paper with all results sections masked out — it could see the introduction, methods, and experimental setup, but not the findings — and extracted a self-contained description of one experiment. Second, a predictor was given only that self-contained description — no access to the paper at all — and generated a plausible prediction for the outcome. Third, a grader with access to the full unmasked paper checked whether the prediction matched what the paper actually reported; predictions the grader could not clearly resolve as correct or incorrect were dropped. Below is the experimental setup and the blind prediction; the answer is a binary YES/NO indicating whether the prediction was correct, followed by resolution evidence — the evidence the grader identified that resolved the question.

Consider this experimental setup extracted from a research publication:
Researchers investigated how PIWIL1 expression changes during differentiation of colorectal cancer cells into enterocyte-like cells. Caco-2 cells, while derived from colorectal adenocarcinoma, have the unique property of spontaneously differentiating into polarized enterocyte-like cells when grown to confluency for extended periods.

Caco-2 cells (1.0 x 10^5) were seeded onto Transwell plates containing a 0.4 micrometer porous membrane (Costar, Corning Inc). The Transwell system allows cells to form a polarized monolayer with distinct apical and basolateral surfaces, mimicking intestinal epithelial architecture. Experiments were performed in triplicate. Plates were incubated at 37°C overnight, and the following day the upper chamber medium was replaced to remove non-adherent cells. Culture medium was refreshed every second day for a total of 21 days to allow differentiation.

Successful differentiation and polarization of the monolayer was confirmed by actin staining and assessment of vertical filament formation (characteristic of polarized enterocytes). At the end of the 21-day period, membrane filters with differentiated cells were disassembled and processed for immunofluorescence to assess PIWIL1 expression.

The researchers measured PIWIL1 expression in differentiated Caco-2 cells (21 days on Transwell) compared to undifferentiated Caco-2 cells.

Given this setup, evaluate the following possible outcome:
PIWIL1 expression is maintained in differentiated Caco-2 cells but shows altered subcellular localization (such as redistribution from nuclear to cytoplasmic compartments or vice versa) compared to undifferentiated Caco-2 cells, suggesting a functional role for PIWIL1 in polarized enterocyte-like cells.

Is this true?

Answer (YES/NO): NO